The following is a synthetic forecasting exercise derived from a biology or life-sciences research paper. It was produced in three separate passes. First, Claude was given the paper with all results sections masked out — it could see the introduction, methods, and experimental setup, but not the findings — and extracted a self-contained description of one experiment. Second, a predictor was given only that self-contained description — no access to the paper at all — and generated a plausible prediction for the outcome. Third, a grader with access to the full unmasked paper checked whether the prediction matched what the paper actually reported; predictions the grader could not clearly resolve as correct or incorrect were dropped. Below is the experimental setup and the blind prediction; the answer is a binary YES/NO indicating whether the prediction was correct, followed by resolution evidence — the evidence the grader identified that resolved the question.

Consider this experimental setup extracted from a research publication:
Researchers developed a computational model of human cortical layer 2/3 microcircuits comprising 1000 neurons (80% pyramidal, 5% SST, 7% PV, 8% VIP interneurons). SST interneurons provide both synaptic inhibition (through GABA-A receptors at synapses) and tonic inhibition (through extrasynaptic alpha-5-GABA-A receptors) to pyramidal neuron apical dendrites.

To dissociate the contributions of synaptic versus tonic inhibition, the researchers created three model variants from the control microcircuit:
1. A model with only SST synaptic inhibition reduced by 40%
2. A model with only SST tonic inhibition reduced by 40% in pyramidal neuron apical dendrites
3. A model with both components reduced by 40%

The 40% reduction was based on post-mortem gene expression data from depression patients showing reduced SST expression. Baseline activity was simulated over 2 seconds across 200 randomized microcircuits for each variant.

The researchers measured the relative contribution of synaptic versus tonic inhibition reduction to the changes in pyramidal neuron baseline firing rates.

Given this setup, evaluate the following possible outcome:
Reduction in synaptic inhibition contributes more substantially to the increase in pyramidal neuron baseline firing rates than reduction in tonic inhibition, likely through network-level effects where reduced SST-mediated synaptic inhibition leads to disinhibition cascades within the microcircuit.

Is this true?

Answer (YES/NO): NO